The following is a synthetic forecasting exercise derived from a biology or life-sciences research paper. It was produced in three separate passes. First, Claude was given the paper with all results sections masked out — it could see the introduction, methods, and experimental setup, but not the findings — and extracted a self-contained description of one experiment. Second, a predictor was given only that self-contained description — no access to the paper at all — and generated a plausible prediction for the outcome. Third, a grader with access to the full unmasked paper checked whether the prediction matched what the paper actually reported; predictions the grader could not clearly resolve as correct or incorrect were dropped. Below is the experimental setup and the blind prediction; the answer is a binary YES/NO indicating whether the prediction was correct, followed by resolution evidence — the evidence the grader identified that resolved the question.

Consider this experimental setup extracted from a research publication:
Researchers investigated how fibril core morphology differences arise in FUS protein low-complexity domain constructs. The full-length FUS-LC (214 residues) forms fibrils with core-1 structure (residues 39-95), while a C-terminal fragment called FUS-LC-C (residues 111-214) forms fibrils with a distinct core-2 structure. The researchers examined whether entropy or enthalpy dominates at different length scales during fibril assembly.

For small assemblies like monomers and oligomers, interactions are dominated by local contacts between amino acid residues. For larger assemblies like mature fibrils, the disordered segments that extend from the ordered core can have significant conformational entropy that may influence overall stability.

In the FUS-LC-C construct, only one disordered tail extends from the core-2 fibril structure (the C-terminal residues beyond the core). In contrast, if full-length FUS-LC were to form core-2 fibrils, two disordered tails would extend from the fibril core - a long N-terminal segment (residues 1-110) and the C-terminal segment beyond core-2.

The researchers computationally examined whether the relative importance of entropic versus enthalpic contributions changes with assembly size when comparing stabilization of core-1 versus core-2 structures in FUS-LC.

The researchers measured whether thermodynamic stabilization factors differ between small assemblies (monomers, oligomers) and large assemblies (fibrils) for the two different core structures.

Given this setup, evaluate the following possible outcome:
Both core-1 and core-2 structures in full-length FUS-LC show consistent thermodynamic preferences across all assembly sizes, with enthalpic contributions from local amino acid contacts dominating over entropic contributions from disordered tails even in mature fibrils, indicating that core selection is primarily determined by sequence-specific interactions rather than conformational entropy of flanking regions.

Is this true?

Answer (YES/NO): NO